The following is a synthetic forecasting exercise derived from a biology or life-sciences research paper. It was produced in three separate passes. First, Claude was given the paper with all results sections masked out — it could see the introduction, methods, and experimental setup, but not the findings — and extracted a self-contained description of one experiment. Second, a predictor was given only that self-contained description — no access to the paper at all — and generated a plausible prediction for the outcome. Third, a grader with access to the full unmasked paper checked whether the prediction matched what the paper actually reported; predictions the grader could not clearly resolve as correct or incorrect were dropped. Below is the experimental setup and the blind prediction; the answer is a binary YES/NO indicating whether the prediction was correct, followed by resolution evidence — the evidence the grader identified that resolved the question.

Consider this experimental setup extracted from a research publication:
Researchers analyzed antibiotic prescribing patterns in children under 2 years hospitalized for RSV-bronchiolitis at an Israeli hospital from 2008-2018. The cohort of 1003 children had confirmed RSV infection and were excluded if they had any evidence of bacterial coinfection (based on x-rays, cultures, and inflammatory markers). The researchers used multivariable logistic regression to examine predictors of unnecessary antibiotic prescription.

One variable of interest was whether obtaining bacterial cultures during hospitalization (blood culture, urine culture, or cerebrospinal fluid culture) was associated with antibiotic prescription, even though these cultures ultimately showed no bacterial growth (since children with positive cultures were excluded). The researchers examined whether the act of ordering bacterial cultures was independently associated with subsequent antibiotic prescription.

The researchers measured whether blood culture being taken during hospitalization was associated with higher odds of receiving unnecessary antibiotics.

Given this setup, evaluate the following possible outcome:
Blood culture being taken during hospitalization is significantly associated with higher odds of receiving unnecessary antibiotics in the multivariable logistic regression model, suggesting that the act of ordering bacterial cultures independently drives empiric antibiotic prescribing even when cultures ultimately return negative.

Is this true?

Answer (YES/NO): YES